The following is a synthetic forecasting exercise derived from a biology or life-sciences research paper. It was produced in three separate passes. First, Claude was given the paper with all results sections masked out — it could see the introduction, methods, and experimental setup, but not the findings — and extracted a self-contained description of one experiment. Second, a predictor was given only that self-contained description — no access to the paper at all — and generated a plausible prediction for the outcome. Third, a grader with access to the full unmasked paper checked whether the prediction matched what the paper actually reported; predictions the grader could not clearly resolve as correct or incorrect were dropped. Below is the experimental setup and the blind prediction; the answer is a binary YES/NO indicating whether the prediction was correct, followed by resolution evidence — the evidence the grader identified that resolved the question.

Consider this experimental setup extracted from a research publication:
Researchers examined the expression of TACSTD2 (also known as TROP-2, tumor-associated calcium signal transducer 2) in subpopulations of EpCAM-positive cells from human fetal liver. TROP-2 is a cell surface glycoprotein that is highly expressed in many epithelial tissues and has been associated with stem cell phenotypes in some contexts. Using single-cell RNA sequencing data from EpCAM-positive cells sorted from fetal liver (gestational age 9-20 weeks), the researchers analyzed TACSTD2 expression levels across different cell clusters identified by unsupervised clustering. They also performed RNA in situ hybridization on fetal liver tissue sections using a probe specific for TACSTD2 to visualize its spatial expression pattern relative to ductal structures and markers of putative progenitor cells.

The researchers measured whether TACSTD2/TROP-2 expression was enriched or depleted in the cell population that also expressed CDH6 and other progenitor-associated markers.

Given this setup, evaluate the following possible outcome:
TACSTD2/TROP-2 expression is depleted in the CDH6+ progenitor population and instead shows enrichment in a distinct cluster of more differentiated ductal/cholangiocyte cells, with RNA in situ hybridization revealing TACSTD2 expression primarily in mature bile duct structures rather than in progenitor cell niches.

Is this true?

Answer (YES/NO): YES